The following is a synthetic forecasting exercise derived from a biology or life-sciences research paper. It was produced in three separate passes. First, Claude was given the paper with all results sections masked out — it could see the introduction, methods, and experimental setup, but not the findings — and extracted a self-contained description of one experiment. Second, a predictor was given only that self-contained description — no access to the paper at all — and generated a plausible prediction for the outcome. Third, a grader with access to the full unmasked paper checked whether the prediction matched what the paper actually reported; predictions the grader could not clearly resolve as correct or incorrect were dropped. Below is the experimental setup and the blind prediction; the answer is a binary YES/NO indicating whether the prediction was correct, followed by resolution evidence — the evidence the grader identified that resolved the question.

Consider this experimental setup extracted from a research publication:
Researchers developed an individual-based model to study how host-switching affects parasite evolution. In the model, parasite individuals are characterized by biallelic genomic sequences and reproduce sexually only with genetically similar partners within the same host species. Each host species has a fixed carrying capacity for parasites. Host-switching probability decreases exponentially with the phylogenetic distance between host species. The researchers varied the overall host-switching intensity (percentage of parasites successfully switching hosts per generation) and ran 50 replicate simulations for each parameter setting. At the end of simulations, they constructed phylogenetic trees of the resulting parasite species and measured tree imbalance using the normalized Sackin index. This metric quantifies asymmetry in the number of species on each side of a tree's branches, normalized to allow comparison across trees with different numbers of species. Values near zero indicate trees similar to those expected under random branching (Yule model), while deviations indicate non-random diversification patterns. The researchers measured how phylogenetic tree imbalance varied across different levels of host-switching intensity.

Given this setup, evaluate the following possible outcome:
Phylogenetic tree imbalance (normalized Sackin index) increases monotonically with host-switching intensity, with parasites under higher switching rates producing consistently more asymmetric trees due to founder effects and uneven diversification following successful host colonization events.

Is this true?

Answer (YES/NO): NO